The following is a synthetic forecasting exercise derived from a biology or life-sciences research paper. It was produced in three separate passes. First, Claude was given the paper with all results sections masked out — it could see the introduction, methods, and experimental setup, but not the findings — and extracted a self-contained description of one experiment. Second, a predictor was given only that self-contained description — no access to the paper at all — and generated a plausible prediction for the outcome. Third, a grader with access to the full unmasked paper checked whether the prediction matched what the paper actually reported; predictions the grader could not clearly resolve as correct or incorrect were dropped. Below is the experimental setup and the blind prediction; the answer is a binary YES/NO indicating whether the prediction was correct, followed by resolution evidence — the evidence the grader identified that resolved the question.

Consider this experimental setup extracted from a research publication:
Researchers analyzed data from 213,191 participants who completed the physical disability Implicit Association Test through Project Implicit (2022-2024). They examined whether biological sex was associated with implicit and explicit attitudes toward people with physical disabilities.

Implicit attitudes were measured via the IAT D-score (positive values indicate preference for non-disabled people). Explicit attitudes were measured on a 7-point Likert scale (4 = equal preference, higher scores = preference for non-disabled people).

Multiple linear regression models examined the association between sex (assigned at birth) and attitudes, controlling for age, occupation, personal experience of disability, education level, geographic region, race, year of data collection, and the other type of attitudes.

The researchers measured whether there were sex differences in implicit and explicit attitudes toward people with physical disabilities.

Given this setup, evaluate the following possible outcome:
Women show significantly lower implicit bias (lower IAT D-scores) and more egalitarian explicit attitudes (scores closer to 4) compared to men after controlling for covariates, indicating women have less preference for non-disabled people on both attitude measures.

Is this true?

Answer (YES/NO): YES